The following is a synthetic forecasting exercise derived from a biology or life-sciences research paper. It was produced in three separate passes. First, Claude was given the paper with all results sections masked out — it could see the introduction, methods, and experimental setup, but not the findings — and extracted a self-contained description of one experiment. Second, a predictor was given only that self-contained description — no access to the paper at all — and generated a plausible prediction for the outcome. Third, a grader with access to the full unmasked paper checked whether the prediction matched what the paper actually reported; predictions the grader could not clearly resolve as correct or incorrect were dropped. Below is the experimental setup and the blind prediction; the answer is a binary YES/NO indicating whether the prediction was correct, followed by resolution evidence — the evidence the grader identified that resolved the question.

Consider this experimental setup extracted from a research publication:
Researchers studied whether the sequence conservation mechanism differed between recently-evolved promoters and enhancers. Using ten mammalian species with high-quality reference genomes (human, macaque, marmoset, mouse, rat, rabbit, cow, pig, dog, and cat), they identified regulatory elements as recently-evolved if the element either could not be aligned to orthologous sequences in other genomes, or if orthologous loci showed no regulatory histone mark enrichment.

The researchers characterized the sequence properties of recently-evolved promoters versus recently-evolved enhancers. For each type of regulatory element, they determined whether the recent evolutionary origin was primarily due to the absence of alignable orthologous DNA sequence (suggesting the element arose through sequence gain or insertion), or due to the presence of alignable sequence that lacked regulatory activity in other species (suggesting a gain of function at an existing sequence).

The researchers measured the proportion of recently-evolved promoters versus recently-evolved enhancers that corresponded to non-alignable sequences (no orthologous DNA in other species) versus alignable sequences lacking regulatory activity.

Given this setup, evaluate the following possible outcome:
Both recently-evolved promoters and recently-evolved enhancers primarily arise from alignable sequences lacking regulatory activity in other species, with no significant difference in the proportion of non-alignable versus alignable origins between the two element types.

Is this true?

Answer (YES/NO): NO